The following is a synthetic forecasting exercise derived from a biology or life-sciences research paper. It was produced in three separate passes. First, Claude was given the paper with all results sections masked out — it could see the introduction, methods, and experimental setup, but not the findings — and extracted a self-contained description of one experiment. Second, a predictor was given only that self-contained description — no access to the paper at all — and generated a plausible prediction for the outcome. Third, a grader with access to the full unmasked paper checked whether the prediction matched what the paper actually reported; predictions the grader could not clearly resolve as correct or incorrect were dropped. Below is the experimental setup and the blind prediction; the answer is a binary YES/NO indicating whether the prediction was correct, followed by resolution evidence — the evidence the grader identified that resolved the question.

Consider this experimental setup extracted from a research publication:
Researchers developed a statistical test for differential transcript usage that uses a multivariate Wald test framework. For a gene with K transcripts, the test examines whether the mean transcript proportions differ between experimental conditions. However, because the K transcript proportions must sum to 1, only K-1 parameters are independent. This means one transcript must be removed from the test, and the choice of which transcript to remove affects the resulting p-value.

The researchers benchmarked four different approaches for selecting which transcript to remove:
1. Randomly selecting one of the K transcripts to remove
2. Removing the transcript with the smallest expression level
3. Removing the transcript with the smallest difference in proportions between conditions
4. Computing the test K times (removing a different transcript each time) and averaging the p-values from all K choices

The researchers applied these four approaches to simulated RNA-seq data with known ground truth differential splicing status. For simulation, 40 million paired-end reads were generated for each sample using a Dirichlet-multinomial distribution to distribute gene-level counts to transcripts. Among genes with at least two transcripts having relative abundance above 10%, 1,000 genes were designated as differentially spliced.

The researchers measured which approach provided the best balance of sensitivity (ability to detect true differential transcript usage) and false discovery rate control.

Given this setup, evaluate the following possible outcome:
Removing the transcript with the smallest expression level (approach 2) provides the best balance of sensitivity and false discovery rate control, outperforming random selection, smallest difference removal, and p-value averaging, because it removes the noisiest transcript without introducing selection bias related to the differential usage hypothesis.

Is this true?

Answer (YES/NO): NO